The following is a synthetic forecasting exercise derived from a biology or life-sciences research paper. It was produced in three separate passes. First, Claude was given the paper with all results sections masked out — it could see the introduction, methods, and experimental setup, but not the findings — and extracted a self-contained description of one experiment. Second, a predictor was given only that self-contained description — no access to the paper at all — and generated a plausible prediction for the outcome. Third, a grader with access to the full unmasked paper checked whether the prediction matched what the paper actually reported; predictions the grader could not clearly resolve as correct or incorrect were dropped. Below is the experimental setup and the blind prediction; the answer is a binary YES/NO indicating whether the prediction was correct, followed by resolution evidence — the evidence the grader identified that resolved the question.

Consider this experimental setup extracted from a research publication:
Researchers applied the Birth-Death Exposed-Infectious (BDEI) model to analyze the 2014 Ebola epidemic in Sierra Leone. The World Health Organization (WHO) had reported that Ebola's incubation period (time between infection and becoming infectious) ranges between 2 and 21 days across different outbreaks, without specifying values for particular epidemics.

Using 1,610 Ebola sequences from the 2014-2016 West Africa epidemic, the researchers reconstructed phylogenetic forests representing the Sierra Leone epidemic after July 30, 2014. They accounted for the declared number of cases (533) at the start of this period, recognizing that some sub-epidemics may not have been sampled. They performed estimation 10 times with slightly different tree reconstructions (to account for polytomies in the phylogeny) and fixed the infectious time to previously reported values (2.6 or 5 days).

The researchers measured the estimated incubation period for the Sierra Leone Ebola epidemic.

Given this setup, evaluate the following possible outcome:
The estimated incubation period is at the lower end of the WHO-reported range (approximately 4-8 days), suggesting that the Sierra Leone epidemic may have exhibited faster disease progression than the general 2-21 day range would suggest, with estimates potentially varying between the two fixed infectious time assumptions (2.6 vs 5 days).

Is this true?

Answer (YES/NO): NO